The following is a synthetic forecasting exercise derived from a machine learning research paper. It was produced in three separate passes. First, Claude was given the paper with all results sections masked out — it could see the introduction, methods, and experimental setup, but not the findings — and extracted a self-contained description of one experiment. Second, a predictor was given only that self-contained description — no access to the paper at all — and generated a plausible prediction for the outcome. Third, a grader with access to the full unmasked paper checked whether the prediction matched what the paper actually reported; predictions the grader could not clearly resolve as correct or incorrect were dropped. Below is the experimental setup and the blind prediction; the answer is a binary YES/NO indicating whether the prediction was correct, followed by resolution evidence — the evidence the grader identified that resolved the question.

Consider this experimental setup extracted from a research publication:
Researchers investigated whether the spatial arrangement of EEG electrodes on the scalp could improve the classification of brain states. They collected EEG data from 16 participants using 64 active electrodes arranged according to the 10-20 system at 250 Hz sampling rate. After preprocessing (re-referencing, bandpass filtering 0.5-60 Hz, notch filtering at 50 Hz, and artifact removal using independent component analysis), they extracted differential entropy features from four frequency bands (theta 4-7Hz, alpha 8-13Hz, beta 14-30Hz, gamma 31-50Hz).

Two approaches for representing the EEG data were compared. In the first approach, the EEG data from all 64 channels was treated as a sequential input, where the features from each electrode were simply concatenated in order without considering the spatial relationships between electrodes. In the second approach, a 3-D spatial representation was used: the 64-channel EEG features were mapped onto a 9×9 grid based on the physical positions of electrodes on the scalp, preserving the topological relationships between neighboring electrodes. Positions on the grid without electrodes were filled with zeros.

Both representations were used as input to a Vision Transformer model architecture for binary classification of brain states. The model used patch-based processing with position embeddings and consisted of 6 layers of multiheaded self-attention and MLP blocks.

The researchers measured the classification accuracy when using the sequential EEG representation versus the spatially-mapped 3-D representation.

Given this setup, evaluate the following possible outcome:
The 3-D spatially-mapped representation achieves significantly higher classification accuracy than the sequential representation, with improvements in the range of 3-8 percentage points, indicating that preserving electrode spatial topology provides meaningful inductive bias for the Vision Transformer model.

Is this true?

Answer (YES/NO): NO